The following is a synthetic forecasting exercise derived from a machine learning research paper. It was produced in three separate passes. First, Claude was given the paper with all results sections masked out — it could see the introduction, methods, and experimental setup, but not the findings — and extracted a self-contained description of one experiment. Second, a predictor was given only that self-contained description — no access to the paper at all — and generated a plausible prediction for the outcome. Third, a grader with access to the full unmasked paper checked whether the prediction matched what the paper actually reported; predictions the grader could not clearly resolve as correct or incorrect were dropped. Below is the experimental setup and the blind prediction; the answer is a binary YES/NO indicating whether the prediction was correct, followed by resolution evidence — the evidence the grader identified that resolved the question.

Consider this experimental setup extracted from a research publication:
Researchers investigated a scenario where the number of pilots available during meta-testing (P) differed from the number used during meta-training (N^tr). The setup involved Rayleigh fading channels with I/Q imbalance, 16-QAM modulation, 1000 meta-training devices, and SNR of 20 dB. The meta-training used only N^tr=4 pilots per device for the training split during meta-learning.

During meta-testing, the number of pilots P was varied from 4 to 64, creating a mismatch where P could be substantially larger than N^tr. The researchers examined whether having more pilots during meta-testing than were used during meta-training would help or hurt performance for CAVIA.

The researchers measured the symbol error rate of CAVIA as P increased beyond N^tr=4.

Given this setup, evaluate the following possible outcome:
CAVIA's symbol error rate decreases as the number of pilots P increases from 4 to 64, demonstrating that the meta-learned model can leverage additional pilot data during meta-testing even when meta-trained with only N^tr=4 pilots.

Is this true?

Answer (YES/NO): YES